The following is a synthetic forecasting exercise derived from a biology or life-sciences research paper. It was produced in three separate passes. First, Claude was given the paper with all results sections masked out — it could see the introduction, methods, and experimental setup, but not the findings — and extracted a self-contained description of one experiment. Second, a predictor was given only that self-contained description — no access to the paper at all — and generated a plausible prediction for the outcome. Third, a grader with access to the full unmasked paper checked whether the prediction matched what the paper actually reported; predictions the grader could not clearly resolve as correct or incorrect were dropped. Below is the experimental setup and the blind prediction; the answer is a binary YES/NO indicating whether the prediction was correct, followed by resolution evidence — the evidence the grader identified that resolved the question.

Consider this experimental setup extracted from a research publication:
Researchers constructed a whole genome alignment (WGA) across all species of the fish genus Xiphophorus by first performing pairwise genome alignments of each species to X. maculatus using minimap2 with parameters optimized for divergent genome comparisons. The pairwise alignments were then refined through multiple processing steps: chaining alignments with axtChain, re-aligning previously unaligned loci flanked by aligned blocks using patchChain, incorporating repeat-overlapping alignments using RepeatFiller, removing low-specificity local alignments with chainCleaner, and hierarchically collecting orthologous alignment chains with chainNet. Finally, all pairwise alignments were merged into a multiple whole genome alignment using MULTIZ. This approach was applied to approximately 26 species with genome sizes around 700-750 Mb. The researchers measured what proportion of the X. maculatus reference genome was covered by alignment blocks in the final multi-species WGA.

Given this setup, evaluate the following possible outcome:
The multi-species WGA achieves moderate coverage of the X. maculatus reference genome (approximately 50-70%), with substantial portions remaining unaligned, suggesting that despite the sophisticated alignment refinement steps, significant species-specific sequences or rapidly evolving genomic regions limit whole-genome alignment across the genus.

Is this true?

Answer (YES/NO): YES